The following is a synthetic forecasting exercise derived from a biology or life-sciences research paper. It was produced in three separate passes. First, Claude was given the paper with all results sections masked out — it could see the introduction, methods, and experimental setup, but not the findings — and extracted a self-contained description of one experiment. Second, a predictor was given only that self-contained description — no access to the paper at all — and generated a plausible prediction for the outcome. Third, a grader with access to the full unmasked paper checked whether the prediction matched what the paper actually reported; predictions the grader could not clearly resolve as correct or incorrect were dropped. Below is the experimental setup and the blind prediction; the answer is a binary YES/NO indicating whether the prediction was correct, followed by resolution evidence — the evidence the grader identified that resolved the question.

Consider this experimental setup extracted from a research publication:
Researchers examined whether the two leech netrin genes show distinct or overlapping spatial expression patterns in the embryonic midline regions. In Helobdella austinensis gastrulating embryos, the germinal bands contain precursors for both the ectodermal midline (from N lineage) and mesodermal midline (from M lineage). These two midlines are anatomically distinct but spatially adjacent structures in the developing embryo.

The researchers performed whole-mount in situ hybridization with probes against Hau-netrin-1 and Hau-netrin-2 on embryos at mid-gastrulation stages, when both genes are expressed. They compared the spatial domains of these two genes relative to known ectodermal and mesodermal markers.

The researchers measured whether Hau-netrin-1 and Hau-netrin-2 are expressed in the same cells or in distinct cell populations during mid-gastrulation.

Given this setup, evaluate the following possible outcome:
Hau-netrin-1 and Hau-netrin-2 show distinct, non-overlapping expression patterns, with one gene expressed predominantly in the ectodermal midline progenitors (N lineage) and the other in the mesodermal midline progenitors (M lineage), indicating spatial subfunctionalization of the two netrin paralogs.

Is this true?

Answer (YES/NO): YES